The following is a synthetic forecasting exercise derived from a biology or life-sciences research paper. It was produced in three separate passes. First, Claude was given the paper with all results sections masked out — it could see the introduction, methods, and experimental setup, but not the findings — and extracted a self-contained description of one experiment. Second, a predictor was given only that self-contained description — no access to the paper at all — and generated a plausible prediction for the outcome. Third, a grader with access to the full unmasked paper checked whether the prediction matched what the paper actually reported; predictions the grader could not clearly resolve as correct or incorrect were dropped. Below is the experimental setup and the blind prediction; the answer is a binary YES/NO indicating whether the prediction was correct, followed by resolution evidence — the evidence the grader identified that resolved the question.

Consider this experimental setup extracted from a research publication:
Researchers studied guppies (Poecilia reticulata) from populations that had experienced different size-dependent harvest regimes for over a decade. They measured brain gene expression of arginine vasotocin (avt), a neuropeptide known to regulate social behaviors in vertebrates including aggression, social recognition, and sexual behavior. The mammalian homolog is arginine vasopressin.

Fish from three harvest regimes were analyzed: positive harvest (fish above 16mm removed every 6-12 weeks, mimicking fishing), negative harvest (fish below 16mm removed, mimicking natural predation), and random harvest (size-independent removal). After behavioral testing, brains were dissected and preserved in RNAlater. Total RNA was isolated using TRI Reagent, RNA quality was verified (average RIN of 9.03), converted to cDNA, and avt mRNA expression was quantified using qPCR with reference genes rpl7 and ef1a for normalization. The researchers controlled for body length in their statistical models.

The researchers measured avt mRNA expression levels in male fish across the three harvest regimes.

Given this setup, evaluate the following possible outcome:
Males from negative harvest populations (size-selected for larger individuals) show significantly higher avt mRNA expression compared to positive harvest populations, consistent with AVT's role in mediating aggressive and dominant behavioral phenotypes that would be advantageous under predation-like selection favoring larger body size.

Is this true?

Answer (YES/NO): YES